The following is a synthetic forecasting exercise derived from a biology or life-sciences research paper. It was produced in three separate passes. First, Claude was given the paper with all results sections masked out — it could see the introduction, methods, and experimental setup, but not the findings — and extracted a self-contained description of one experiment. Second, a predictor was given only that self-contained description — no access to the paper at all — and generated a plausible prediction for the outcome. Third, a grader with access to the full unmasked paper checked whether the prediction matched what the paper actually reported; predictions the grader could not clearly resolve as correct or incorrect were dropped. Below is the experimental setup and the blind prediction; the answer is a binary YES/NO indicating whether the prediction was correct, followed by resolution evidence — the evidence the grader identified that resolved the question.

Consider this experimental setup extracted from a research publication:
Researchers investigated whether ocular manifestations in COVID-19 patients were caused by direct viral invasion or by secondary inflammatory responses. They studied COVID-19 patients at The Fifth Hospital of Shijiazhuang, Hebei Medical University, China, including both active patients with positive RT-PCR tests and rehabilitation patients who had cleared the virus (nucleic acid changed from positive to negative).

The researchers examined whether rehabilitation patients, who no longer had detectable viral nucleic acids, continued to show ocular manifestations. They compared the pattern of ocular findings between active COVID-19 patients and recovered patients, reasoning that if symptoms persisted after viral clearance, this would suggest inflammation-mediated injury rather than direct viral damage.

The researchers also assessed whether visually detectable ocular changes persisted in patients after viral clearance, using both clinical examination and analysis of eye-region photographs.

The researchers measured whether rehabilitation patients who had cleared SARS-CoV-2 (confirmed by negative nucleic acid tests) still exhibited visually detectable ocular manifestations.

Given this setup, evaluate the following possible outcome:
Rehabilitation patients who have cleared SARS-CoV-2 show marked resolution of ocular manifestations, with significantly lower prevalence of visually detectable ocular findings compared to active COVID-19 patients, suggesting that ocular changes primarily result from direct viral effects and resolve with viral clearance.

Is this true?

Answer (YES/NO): NO